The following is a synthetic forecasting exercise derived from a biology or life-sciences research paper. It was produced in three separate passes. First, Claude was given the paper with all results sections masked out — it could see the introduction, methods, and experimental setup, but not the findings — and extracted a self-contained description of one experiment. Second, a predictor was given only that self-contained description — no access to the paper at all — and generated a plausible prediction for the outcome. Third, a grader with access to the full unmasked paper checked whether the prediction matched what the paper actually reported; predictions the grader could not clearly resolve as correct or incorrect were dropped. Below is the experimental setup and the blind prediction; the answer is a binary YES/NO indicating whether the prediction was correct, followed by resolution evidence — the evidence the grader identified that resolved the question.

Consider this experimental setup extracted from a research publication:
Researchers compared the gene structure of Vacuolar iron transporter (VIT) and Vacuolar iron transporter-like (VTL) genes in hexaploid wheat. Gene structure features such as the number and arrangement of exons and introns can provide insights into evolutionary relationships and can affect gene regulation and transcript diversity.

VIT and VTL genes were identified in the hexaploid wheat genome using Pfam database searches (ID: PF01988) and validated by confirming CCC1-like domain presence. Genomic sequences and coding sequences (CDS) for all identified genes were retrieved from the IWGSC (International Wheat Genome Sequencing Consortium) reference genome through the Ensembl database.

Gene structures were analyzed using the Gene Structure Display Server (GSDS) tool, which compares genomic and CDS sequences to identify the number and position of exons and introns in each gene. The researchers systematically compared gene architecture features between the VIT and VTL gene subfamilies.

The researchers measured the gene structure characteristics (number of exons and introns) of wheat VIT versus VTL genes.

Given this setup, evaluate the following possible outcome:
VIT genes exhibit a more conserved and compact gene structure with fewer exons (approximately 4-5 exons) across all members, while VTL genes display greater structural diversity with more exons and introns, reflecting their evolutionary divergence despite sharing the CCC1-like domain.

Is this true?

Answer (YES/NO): NO